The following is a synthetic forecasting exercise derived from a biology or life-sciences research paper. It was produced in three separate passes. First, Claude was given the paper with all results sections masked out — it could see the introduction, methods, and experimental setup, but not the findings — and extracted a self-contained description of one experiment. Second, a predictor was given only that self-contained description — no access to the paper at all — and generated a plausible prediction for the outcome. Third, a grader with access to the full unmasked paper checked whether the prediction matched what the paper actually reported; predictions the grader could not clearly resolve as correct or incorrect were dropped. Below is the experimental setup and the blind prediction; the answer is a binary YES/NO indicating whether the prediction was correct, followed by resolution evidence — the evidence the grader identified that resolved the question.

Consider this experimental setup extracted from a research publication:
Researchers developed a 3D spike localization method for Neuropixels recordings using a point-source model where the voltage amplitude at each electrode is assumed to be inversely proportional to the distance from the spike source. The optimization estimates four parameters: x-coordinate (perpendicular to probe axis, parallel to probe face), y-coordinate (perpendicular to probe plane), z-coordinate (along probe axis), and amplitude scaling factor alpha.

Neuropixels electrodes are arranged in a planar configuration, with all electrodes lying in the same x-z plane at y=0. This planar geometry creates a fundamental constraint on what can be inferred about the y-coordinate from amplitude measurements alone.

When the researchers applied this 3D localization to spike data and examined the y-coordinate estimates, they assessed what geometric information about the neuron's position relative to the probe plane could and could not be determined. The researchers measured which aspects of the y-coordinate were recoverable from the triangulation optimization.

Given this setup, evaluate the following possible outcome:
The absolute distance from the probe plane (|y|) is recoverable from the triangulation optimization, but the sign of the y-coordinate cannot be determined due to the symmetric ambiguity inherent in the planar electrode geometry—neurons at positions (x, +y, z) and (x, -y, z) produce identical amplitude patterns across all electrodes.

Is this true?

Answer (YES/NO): YES